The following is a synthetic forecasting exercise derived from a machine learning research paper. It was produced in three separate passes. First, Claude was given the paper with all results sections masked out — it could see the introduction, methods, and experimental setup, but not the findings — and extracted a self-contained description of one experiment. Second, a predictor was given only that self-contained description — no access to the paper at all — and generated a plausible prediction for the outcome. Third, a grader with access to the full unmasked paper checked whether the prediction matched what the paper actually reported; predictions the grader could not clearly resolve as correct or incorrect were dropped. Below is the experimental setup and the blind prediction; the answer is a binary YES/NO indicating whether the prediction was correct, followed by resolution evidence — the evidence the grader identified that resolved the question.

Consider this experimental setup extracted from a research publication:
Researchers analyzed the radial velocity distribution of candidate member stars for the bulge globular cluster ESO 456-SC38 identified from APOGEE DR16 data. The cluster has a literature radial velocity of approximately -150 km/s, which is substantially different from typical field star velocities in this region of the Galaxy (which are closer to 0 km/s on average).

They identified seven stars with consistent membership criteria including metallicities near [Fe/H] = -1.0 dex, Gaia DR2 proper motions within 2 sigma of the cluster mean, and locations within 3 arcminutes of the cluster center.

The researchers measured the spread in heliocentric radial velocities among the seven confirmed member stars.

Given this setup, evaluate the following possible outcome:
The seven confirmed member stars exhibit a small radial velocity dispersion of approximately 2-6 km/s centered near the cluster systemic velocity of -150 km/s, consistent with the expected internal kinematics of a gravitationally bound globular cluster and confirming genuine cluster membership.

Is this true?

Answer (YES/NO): YES